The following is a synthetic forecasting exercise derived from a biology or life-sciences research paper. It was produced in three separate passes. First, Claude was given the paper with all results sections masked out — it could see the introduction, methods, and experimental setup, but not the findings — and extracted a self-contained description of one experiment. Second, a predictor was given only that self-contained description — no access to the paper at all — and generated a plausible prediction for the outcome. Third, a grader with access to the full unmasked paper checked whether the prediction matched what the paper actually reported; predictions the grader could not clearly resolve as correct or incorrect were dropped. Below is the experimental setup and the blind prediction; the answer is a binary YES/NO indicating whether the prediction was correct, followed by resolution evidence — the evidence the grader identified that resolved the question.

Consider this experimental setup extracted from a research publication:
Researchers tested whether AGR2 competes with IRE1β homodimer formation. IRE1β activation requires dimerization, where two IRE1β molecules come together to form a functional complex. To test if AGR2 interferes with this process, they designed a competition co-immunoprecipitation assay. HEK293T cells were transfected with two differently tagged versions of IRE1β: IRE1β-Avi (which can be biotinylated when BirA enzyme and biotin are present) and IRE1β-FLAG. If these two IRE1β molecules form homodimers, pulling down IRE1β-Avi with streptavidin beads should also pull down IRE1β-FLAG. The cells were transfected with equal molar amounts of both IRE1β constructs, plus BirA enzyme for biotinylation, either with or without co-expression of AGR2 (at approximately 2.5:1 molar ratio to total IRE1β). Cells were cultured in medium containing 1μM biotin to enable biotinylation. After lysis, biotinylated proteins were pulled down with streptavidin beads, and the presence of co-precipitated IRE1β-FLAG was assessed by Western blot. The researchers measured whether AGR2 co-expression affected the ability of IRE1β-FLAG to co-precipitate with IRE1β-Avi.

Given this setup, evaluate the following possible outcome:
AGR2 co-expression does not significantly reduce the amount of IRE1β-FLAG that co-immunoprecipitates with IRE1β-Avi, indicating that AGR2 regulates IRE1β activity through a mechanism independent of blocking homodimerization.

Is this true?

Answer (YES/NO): NO